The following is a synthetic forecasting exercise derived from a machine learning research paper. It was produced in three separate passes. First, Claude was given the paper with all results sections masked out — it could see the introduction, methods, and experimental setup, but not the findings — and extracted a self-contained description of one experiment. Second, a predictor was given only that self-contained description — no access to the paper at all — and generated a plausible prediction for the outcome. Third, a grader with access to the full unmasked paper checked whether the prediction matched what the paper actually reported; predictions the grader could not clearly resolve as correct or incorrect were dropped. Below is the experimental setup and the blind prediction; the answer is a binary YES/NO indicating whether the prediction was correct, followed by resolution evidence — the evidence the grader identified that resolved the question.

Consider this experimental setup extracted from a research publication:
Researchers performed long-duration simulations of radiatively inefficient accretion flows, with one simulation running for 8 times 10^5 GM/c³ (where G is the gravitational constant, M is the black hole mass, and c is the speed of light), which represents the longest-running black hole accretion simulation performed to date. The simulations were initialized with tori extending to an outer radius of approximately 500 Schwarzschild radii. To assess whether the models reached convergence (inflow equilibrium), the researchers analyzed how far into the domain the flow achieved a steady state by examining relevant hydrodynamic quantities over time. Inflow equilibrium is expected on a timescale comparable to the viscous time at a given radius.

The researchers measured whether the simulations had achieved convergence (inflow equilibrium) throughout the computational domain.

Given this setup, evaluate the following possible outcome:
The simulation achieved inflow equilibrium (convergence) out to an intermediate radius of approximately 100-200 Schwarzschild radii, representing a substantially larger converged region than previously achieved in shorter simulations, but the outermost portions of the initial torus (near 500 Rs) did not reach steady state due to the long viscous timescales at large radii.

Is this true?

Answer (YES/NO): NO